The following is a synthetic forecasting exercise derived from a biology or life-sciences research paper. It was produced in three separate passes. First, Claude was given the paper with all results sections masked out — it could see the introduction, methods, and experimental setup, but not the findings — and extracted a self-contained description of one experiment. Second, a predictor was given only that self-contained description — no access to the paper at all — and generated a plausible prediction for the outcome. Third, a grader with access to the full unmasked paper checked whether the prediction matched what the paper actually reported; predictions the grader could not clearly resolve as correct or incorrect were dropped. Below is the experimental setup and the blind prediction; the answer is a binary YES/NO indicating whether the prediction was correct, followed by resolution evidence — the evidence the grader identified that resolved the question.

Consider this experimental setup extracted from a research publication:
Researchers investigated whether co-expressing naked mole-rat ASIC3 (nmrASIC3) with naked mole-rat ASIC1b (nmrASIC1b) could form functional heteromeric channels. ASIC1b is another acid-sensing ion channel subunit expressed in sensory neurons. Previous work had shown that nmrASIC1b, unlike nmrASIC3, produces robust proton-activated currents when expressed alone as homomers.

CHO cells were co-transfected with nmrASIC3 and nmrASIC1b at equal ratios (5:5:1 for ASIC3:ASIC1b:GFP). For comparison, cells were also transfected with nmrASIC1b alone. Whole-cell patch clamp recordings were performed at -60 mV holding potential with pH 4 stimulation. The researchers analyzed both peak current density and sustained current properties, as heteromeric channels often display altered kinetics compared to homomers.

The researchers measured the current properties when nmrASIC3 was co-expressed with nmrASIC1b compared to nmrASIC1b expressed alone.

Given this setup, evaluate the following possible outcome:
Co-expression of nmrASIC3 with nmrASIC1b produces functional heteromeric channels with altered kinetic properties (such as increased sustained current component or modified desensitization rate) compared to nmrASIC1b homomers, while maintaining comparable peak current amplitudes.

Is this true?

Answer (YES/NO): NO